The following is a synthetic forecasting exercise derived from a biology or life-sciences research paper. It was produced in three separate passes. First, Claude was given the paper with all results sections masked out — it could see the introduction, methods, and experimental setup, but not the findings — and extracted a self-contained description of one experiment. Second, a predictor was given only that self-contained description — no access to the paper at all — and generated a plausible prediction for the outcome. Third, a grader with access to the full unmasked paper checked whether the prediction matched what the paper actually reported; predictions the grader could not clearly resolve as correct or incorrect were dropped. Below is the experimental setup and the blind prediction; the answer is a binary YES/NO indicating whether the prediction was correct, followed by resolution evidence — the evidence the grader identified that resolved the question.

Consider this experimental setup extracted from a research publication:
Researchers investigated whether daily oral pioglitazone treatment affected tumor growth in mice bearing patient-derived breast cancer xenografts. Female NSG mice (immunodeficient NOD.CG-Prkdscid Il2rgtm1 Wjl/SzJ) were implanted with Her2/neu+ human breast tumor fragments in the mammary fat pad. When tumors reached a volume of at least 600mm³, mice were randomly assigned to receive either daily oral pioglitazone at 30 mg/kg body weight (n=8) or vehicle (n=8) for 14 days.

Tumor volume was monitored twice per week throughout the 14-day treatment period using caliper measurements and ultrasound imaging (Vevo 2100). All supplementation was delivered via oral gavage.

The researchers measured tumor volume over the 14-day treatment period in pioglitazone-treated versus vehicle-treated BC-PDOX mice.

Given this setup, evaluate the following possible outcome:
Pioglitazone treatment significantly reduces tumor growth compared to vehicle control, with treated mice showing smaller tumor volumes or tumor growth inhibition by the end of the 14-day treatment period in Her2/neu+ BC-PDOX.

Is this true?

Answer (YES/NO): NO